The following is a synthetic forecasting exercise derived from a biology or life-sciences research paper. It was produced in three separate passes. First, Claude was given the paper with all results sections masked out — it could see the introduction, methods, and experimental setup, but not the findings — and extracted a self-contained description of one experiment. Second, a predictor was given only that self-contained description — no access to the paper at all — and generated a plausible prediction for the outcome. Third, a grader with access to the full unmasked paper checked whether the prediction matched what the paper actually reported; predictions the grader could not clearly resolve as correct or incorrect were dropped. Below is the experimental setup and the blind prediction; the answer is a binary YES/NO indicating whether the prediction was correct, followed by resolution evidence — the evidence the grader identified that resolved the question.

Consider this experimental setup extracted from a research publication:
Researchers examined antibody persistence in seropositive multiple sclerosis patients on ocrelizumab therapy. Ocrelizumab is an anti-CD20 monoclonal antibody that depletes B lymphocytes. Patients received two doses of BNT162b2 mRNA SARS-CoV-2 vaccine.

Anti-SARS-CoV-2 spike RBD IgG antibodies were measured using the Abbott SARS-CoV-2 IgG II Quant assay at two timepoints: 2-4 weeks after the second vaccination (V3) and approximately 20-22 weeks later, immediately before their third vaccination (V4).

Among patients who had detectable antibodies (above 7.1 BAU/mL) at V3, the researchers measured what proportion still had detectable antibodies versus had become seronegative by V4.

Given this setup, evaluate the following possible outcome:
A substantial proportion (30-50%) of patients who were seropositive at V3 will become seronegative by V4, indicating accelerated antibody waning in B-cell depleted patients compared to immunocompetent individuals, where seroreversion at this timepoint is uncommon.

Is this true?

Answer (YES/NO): YES